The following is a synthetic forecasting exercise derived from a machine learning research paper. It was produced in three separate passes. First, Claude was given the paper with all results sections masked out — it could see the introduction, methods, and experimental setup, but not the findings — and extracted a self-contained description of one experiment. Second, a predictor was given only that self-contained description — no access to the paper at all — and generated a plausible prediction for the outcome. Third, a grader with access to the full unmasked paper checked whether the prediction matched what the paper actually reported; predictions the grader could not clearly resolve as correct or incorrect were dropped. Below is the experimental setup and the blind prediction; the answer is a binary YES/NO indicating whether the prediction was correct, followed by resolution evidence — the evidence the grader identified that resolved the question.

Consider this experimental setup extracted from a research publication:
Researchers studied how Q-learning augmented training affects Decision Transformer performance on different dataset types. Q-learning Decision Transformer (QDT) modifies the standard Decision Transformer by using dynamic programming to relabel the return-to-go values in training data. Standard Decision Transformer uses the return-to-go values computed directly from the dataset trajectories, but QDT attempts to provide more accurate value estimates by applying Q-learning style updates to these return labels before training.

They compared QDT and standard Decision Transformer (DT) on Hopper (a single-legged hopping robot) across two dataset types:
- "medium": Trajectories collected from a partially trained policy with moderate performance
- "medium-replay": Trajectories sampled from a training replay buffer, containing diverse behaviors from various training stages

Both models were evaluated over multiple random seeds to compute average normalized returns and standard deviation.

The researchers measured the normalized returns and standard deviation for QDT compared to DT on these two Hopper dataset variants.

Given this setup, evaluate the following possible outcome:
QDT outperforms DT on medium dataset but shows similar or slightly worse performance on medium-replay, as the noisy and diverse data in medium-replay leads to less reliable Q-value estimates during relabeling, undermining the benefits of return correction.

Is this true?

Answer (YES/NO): NO